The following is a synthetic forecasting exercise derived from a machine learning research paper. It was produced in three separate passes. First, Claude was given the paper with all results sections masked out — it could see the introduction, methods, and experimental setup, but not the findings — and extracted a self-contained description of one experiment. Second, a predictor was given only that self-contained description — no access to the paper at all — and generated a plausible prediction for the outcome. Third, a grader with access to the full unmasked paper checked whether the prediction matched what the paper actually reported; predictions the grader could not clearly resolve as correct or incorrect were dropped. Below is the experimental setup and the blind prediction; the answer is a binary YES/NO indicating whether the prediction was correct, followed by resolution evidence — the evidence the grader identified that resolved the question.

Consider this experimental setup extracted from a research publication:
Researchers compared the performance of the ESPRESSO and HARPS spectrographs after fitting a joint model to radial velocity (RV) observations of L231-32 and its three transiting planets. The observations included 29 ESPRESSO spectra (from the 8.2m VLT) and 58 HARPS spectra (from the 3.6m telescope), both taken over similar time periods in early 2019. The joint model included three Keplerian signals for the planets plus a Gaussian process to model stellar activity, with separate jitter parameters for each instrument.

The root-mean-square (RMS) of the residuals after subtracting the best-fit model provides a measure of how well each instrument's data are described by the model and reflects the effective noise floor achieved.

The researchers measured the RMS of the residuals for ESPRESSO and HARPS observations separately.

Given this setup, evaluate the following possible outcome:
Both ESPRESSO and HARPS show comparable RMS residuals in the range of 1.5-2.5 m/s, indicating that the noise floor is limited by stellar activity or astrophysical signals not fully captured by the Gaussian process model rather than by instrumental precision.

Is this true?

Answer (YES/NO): NO